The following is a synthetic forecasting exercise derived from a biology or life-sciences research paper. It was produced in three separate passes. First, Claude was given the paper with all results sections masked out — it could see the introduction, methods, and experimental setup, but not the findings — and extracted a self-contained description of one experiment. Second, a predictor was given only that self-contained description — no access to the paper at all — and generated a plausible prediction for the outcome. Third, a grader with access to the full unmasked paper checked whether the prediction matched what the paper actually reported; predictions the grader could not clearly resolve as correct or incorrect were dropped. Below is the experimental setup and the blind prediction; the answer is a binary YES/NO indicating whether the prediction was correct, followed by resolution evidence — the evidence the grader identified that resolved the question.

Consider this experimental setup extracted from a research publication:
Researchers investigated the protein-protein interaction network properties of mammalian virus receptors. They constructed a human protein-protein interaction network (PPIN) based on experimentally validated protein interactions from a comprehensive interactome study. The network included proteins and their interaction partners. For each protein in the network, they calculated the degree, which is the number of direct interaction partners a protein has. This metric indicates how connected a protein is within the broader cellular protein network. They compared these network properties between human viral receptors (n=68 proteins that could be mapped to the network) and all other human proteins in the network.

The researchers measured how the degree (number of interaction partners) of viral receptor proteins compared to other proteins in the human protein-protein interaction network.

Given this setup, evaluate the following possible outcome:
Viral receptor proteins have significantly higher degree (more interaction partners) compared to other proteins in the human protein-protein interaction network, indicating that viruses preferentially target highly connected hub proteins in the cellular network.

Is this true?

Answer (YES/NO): YES